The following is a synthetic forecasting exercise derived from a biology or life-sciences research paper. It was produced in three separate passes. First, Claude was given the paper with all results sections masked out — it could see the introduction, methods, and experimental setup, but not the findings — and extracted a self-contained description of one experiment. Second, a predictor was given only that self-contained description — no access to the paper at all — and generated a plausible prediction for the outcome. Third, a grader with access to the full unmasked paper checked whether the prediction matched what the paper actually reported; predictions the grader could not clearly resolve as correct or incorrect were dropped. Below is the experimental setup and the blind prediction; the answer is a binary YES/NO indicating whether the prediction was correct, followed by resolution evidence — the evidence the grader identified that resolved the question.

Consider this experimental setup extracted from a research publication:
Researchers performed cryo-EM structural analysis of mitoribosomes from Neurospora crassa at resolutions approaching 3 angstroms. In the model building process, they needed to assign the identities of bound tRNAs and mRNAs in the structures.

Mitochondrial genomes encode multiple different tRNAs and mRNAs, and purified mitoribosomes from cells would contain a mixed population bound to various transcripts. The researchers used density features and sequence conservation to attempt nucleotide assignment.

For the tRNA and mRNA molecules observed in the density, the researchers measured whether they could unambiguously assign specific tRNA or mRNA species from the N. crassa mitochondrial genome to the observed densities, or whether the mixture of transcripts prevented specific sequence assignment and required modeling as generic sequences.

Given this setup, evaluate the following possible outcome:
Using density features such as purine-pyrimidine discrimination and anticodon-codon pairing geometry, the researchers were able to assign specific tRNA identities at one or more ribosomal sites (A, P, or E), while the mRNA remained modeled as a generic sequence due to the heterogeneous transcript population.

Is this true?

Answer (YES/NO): NO